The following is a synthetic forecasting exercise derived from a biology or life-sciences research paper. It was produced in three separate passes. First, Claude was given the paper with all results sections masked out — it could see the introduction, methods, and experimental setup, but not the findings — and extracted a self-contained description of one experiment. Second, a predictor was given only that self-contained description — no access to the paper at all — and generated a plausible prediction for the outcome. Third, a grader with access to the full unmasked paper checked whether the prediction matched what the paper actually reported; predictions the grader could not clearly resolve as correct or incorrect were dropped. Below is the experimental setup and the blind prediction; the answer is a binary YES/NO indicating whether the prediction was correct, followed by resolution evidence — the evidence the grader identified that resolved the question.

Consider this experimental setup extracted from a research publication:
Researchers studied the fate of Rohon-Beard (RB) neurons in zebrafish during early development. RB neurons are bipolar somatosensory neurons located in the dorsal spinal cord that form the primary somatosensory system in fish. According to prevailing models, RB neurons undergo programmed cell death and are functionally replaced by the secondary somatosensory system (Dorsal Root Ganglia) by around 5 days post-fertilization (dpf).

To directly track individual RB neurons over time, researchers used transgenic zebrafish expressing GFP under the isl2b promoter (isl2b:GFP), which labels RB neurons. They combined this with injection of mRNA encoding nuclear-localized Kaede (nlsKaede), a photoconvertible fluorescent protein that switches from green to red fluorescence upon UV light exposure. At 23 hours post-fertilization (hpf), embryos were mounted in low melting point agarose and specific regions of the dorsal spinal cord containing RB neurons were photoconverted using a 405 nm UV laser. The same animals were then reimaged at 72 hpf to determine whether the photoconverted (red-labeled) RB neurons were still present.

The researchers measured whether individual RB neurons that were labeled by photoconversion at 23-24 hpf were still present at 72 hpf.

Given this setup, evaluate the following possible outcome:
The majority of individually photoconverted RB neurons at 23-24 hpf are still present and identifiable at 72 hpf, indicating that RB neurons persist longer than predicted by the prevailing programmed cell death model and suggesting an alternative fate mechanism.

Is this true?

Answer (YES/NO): YES